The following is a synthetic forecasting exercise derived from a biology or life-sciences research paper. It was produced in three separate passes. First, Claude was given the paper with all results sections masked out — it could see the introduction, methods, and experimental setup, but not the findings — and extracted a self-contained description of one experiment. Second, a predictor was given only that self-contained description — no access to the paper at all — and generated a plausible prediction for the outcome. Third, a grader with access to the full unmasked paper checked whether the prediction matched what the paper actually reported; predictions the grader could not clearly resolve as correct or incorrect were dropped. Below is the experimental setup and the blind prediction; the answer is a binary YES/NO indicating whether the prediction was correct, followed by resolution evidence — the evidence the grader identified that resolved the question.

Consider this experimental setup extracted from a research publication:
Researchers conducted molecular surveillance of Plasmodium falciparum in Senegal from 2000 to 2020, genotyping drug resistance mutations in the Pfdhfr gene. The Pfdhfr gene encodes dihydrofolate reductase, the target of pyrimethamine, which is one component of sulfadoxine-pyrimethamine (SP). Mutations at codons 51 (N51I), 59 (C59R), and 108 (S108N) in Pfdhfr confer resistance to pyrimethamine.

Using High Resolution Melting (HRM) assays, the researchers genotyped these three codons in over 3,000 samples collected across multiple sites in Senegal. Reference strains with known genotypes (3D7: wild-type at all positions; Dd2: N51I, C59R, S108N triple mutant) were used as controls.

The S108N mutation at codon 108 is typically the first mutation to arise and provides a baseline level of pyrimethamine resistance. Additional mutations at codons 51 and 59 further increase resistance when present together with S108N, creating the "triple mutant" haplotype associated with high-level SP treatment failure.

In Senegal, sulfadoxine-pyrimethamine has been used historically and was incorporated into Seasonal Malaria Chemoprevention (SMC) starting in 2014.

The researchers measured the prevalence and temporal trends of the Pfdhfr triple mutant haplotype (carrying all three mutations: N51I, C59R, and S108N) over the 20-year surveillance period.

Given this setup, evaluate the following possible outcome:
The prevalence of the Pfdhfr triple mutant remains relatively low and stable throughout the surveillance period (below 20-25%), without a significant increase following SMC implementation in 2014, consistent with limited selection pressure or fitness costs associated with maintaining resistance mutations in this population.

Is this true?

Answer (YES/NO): NO